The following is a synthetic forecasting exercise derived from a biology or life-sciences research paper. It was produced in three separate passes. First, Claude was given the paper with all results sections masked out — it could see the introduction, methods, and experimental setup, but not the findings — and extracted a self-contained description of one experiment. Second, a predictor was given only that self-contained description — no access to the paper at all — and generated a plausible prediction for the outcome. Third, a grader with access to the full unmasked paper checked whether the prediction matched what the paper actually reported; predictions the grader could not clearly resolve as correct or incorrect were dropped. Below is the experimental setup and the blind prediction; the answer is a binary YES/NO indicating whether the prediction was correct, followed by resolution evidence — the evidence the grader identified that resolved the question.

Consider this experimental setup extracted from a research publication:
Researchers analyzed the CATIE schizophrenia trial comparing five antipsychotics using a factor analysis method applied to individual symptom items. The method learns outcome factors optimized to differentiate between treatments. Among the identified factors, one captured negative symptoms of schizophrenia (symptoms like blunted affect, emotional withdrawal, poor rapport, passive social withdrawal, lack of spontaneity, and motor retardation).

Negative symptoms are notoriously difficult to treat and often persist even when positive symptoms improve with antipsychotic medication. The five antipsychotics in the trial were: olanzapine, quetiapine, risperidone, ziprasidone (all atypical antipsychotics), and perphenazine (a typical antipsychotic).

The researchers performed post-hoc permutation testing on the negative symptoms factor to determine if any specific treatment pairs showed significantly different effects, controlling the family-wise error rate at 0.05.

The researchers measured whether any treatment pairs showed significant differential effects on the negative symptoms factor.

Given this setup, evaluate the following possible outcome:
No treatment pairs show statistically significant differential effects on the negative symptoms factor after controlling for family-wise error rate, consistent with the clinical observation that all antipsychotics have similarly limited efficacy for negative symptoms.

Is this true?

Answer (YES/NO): YES